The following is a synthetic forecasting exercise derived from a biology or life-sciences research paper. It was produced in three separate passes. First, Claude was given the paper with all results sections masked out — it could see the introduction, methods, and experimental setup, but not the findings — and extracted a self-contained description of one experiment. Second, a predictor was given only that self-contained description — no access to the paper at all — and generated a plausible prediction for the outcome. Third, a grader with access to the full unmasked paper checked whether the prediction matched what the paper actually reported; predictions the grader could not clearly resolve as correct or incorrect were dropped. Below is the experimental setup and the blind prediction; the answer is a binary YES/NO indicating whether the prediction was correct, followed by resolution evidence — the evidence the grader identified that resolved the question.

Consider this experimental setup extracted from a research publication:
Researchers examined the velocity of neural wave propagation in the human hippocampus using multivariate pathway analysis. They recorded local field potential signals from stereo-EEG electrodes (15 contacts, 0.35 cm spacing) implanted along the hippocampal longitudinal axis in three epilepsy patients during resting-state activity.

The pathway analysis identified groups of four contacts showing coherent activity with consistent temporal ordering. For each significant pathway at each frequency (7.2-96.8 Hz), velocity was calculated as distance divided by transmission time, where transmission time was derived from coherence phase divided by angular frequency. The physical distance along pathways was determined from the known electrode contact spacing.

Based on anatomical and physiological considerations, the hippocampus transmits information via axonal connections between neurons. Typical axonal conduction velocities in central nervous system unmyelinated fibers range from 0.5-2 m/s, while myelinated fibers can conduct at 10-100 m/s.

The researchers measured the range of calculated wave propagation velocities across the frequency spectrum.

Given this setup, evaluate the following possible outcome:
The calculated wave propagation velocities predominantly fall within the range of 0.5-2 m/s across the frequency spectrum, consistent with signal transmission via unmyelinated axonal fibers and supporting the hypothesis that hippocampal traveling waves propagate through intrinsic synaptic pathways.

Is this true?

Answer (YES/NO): NO